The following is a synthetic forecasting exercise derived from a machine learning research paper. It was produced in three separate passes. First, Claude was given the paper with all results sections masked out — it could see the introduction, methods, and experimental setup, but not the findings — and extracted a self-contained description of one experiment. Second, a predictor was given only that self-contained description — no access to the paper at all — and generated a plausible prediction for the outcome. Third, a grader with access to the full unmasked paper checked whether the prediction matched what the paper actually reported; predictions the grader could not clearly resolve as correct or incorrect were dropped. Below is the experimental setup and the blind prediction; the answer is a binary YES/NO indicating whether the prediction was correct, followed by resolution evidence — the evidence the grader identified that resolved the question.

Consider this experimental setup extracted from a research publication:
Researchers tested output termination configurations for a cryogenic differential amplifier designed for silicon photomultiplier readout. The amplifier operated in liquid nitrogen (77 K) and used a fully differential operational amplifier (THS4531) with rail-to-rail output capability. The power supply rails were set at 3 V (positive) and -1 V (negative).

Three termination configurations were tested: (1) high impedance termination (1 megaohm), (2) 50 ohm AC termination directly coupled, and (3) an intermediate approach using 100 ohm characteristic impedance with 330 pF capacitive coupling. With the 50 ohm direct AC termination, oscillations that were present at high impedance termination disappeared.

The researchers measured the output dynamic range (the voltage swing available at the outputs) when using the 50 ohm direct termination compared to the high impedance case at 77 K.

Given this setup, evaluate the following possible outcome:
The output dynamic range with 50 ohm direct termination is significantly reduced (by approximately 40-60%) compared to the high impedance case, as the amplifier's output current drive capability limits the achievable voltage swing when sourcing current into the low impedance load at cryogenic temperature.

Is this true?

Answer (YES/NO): YES